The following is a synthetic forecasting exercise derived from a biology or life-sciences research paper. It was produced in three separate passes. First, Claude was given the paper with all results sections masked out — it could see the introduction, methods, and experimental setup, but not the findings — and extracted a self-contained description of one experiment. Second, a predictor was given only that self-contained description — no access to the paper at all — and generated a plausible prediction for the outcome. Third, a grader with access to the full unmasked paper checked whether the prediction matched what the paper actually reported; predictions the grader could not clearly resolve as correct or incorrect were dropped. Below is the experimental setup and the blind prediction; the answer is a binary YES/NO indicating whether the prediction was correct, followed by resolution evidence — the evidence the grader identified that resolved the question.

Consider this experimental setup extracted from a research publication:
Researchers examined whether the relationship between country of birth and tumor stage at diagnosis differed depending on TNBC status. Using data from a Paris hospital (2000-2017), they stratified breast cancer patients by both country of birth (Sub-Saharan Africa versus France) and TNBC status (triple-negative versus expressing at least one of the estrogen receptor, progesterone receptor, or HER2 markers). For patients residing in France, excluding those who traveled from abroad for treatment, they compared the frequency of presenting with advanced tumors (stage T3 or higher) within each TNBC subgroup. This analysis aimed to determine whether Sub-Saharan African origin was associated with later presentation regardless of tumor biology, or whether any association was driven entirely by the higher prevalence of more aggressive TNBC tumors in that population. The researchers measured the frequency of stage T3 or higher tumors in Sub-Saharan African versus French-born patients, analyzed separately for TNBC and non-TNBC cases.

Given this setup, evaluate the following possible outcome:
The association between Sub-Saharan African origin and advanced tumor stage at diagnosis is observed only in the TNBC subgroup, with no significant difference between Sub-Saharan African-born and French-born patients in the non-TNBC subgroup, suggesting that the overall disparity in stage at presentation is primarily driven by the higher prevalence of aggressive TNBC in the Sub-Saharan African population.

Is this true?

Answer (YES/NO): NO